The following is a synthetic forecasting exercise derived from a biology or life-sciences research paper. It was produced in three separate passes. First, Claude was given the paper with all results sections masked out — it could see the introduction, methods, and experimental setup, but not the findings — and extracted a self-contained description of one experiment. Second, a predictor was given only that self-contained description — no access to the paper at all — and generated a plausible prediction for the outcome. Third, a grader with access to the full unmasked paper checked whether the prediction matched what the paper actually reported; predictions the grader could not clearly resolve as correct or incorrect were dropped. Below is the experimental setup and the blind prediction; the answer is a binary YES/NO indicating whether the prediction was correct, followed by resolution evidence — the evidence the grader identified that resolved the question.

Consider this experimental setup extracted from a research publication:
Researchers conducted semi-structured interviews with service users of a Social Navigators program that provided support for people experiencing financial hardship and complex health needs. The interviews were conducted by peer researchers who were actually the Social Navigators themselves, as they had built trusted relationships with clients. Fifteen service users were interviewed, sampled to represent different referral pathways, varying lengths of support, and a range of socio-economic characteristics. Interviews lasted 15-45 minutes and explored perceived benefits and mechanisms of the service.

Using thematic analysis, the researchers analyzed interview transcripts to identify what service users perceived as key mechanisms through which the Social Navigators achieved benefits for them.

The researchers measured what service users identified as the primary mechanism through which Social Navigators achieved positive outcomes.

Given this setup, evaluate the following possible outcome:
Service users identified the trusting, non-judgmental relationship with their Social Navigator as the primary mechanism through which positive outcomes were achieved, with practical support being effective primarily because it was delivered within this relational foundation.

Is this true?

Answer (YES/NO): YES